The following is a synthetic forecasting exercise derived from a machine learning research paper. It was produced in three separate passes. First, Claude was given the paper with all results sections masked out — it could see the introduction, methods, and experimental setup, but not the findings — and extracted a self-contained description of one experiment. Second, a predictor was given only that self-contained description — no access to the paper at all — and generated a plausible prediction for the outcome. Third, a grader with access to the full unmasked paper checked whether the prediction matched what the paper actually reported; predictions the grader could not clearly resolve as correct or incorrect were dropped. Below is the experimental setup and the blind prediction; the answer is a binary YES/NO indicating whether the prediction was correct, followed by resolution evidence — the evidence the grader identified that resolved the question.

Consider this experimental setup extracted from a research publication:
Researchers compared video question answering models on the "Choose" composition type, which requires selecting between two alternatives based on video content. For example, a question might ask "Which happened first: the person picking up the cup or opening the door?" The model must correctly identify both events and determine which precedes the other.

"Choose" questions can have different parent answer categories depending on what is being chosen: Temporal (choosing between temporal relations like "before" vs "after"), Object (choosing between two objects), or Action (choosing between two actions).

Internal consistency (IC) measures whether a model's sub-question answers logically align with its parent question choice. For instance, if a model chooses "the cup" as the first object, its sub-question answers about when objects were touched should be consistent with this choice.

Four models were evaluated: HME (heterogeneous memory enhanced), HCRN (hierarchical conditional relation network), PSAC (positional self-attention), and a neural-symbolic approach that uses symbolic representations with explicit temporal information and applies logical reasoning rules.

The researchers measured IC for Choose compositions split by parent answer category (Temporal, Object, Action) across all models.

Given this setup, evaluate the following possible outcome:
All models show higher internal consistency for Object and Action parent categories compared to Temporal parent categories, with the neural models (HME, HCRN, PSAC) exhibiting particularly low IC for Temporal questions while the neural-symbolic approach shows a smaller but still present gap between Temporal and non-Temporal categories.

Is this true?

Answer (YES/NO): NO